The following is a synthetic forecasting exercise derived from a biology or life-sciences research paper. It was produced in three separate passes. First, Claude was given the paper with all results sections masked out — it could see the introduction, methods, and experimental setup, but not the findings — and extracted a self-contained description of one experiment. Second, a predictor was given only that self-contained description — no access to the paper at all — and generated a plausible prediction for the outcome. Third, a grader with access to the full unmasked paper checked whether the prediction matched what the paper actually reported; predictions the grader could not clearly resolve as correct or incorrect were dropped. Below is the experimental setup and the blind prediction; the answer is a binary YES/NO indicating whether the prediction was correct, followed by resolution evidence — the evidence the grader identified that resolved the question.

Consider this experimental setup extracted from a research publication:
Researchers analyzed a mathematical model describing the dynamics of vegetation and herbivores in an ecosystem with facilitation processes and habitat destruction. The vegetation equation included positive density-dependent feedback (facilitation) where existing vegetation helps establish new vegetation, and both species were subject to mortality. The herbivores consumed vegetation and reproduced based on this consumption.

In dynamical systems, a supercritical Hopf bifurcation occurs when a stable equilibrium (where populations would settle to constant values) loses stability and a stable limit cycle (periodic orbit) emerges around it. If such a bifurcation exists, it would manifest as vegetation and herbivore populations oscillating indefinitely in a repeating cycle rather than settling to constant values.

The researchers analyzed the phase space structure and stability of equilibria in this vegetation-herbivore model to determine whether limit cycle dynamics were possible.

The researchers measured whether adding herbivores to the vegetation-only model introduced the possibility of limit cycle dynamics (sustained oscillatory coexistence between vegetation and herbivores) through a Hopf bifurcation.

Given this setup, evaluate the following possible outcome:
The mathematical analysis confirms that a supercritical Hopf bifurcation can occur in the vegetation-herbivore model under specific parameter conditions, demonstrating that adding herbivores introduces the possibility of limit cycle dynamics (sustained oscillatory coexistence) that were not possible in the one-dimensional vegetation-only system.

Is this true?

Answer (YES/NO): YES